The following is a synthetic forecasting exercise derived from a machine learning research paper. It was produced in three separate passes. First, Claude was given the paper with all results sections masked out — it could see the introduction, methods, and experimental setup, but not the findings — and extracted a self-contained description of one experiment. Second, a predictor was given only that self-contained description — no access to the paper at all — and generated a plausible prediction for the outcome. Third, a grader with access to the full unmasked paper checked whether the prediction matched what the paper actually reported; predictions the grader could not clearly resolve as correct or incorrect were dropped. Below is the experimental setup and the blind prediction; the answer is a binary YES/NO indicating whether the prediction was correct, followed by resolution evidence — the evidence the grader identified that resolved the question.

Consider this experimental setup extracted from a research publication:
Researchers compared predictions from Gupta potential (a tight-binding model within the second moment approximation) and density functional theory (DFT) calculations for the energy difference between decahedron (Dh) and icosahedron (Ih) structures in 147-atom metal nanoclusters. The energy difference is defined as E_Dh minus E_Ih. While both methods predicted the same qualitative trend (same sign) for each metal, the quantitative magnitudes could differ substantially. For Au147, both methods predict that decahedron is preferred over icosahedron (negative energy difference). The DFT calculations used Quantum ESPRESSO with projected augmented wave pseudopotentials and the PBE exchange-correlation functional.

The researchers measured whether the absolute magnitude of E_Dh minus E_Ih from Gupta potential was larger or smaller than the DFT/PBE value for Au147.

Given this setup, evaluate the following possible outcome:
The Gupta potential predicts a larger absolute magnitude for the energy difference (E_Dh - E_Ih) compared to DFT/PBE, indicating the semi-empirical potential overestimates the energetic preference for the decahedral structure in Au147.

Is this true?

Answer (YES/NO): NO